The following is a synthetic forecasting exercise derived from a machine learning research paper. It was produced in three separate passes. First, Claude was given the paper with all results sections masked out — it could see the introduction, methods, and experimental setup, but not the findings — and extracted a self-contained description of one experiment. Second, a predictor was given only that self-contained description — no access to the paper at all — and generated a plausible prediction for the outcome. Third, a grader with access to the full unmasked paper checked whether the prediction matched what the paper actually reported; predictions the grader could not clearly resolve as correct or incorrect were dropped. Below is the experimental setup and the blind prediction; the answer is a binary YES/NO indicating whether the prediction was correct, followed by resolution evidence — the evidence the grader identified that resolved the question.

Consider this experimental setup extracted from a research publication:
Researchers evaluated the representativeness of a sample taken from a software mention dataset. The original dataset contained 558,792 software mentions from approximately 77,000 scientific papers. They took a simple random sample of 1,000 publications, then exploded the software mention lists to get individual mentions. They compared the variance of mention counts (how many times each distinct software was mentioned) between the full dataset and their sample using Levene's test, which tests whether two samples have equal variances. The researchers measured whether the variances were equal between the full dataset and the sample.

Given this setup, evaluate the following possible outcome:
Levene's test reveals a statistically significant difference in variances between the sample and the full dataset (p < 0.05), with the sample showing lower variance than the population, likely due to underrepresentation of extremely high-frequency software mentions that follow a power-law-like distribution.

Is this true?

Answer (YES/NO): NO